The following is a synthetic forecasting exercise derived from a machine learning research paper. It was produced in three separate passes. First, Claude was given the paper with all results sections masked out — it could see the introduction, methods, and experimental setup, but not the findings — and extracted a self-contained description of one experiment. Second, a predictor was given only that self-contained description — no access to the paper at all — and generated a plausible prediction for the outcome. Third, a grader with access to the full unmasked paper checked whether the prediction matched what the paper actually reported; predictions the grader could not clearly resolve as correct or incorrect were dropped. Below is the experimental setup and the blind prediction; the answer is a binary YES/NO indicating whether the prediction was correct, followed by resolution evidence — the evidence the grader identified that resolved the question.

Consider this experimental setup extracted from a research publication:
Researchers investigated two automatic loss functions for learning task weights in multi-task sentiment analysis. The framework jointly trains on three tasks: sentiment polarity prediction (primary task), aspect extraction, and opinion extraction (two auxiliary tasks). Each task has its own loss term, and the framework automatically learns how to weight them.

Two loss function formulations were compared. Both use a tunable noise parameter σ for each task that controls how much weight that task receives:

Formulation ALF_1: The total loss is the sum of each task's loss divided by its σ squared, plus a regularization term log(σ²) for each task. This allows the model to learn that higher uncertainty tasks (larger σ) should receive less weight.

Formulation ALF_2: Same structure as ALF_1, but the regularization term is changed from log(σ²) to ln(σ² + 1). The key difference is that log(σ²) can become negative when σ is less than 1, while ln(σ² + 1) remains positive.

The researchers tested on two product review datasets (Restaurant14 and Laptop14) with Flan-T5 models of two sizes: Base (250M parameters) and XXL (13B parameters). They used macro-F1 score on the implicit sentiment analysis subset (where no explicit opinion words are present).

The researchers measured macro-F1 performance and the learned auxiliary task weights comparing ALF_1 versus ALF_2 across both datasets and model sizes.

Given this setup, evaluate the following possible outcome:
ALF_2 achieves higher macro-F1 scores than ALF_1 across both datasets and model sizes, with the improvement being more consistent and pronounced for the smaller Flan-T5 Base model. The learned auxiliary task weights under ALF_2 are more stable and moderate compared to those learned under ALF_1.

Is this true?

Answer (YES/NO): NO